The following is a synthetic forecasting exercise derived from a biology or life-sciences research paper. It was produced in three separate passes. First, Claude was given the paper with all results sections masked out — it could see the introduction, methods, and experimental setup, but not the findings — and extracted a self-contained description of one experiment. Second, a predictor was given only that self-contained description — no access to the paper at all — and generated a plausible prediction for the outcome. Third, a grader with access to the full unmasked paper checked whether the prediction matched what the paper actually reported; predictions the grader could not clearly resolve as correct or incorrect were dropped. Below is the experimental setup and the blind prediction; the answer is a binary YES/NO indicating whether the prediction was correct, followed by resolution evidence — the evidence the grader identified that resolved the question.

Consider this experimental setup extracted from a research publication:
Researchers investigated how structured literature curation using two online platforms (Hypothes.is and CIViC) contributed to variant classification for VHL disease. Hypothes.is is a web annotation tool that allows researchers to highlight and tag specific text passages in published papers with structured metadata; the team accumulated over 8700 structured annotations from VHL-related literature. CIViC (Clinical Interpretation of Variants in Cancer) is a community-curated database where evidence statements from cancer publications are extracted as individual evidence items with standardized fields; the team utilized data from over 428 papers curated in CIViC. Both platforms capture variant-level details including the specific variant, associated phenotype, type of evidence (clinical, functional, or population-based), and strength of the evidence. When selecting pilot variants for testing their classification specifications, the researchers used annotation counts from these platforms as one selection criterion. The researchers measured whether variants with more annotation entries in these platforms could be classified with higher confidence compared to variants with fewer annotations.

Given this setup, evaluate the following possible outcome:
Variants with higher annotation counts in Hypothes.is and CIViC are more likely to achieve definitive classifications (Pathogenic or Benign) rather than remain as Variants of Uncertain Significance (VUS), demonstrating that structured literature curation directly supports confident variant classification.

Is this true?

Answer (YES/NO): YES